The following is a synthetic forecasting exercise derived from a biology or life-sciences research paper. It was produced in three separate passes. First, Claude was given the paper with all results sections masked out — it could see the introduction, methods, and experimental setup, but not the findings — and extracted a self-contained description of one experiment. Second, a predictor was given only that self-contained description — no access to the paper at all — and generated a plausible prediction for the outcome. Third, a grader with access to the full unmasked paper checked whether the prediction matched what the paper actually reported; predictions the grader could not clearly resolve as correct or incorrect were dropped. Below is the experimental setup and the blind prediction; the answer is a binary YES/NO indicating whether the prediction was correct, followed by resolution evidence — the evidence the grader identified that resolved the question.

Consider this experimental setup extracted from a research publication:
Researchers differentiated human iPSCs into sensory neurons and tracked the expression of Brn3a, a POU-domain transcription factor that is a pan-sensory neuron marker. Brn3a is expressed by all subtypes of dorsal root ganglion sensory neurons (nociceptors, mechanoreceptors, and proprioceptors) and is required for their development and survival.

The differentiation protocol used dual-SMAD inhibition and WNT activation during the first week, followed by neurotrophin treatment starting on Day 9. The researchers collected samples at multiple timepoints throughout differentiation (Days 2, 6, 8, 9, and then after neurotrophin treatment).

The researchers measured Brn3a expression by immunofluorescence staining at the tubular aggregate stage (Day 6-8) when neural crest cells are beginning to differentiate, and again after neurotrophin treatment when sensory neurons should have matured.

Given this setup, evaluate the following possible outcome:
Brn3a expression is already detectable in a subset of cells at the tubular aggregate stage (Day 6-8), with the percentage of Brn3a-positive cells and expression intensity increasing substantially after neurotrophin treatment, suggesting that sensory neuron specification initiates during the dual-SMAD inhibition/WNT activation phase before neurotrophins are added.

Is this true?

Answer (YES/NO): NO